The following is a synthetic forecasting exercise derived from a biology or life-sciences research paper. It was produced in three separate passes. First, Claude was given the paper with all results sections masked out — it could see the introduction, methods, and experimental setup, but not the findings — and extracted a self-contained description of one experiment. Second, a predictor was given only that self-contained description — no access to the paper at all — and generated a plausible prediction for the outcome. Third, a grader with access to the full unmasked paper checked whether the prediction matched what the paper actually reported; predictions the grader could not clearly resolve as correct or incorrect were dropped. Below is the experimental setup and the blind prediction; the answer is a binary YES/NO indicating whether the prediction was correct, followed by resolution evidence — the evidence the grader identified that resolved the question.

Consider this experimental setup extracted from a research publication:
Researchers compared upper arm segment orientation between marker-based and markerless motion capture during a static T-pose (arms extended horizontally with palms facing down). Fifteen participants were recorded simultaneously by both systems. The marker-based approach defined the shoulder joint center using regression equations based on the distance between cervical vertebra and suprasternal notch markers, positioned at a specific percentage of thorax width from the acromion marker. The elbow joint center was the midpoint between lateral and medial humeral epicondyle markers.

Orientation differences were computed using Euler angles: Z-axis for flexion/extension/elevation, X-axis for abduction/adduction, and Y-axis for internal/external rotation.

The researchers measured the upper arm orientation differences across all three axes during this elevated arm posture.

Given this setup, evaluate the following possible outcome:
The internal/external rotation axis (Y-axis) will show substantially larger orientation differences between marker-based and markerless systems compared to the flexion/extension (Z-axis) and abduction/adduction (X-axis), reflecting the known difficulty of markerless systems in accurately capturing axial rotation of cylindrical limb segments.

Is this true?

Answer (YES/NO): NO